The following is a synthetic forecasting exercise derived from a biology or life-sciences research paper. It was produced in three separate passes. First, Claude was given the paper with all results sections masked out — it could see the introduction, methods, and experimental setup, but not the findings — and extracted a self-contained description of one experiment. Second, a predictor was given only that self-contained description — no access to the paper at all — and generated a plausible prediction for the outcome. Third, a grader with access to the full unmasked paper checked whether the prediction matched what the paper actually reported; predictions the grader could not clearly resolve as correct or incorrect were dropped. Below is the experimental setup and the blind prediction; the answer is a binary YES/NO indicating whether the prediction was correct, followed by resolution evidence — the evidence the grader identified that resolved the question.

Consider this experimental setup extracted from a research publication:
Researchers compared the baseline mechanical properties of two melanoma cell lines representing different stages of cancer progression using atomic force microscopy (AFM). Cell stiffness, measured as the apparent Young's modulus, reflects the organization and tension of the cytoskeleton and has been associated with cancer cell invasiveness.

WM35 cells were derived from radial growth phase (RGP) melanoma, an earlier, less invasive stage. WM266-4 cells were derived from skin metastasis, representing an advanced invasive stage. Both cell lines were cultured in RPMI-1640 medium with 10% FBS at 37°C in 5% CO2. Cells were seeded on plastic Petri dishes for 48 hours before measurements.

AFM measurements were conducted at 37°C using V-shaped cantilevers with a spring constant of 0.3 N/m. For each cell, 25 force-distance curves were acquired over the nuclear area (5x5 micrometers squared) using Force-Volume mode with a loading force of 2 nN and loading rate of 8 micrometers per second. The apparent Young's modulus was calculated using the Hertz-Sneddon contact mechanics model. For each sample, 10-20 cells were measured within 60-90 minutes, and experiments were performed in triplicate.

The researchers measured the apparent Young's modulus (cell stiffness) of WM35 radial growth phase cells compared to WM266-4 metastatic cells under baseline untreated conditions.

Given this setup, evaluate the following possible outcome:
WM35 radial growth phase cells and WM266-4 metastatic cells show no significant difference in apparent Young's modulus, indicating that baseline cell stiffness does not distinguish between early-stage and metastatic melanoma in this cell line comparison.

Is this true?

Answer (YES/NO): YES